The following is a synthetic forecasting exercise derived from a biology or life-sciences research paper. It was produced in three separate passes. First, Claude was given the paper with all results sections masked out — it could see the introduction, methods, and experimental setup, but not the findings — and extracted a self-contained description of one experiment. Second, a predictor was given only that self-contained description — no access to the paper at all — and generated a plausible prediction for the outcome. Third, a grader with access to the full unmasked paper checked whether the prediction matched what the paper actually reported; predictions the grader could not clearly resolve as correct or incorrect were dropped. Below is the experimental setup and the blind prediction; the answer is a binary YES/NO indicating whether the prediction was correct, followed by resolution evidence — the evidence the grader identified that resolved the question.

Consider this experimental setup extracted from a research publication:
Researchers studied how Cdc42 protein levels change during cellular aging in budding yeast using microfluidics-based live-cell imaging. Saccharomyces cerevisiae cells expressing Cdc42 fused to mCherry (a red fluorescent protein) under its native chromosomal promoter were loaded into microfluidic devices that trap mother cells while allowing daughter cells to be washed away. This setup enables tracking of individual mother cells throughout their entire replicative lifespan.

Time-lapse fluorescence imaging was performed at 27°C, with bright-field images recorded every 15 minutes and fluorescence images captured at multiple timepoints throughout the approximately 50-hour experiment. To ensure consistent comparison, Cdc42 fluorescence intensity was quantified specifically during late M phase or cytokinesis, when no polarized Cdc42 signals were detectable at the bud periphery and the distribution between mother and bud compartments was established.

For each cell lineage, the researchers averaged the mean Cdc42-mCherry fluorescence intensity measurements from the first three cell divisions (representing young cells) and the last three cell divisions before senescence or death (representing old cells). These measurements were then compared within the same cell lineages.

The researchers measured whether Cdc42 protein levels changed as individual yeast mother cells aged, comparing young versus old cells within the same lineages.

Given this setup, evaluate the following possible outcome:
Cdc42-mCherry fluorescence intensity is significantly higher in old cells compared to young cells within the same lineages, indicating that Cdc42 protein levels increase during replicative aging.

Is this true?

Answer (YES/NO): YES